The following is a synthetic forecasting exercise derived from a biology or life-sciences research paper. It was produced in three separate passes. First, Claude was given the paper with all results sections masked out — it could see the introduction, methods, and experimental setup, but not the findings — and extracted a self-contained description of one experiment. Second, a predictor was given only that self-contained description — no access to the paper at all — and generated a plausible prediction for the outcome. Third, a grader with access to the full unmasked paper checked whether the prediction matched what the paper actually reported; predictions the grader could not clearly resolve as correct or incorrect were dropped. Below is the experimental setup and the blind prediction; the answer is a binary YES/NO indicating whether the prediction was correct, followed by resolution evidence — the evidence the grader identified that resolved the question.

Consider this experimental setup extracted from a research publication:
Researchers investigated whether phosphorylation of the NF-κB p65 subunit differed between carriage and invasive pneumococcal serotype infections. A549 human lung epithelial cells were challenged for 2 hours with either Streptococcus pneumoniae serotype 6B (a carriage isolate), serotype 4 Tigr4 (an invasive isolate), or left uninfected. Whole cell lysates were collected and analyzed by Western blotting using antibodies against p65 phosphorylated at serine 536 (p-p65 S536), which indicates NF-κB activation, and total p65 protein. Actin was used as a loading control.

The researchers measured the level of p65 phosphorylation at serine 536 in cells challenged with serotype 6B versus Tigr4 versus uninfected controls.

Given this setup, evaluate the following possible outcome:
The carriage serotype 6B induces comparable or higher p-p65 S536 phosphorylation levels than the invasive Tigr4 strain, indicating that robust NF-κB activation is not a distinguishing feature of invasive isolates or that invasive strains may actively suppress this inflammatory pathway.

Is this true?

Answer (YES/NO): YES